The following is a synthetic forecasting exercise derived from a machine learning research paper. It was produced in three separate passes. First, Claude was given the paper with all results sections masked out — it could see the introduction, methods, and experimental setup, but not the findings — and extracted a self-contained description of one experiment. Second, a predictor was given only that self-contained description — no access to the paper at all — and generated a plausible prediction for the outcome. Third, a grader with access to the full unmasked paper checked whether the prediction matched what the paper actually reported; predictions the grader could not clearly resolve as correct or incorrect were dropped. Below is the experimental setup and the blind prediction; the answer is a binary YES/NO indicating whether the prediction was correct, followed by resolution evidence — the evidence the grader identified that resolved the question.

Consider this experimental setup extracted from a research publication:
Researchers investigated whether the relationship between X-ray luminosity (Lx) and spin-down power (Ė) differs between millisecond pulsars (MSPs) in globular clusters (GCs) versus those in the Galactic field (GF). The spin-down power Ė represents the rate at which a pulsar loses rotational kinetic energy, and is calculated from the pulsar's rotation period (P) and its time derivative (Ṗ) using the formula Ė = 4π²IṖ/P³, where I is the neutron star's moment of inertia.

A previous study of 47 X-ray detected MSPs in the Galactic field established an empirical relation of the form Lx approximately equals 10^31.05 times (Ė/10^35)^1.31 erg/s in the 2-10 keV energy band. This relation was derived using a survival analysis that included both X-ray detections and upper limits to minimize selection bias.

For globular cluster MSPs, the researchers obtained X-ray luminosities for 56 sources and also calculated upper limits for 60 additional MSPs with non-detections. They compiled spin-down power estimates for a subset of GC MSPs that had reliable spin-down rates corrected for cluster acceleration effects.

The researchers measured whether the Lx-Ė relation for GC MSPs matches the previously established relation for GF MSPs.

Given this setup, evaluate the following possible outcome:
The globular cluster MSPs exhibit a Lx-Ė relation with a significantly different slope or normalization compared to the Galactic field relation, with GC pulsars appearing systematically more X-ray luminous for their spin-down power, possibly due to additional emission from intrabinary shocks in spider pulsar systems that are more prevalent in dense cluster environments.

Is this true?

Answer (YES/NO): NO